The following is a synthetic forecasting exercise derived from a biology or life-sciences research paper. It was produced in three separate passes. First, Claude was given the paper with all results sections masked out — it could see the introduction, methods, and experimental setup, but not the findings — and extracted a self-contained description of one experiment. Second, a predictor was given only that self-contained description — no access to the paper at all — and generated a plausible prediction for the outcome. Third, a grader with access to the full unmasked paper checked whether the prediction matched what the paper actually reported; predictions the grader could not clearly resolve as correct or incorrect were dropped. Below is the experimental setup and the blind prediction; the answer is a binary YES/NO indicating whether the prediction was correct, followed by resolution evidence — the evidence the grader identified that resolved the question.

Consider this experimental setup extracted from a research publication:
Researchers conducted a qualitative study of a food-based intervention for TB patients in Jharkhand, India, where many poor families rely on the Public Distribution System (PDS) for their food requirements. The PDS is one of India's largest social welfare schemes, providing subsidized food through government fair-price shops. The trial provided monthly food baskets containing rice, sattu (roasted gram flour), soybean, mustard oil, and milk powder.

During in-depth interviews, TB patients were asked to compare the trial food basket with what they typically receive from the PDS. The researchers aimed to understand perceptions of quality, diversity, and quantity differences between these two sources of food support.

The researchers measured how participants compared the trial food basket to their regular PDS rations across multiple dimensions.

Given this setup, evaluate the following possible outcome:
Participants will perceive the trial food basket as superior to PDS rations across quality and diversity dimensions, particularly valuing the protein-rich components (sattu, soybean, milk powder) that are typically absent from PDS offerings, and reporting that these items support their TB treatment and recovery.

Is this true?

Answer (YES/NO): YES